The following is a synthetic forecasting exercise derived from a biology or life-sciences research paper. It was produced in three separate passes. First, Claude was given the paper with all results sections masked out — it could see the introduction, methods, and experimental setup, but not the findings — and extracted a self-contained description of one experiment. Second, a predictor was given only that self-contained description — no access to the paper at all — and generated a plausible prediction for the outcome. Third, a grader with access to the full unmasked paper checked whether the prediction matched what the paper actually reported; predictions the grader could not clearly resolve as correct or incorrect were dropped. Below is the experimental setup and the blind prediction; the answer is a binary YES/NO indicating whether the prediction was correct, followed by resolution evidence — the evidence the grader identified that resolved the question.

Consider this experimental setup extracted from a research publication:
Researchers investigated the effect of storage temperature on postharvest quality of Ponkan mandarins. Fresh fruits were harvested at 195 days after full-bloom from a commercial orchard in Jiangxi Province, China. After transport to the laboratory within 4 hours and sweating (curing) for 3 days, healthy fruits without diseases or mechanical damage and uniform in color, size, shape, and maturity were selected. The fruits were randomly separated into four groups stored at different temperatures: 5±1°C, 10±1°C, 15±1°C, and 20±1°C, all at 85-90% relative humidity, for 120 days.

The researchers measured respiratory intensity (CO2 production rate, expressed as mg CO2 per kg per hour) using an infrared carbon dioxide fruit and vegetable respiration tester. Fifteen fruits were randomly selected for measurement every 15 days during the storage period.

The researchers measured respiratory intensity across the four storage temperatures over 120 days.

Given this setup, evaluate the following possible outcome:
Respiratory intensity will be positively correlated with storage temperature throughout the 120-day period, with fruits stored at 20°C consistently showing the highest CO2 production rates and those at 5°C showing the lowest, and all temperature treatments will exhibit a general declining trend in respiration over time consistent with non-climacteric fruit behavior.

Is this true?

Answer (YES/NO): NO